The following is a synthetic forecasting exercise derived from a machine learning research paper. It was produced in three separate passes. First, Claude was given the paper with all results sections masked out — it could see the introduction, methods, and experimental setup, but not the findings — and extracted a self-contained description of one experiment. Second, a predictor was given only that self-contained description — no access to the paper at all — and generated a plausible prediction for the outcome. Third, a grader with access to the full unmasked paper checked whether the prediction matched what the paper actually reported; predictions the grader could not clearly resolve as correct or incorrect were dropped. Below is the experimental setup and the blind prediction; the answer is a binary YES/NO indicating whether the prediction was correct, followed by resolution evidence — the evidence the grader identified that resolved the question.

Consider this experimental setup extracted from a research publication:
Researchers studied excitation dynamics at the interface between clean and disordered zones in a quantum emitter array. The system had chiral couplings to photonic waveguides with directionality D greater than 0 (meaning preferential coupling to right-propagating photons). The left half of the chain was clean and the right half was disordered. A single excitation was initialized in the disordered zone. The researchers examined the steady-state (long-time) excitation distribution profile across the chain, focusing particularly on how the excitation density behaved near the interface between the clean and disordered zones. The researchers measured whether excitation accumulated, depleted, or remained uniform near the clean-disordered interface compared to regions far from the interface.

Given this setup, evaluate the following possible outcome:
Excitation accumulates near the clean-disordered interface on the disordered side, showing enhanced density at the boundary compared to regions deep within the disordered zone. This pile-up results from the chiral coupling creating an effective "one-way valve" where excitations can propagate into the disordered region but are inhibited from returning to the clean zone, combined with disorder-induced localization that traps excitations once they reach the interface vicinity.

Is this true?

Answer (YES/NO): NO